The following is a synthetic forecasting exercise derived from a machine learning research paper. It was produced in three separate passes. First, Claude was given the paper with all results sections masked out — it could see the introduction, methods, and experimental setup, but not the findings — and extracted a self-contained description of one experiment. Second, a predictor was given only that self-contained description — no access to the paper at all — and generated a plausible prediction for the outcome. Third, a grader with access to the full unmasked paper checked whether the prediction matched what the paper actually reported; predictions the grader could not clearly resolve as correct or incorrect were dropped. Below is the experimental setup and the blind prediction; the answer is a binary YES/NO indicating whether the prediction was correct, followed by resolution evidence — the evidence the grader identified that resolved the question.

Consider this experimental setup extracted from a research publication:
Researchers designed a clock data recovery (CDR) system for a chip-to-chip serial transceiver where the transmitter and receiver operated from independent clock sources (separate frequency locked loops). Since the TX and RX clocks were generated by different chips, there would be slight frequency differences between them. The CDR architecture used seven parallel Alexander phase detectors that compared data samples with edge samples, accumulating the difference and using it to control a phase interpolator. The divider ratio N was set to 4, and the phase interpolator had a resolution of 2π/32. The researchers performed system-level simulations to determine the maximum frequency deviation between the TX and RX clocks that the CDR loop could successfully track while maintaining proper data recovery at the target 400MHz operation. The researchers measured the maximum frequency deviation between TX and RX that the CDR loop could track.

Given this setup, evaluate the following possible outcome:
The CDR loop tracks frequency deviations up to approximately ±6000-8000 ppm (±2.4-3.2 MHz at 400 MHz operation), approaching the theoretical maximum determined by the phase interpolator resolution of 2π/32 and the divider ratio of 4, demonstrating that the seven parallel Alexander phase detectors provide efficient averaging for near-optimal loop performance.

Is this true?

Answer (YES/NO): NO